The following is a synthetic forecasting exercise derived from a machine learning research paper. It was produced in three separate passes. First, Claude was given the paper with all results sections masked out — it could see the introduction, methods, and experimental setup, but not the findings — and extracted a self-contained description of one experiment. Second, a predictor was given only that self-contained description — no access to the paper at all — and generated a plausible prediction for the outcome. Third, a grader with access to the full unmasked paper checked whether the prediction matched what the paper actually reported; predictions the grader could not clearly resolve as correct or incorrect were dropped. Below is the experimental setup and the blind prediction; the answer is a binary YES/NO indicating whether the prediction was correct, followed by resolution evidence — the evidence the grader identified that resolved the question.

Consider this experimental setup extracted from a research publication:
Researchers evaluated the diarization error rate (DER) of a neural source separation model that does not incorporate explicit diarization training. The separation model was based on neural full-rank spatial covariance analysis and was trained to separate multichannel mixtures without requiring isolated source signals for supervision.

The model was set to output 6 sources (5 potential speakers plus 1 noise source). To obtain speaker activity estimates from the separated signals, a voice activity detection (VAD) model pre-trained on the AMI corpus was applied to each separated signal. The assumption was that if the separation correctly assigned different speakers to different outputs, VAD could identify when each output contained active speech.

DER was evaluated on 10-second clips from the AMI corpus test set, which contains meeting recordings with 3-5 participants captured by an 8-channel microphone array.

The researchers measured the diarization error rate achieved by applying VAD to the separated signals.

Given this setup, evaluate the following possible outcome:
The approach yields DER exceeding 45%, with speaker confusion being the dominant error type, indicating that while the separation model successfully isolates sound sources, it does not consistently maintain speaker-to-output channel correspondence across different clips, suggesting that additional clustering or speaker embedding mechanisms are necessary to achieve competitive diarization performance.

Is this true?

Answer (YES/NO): NO